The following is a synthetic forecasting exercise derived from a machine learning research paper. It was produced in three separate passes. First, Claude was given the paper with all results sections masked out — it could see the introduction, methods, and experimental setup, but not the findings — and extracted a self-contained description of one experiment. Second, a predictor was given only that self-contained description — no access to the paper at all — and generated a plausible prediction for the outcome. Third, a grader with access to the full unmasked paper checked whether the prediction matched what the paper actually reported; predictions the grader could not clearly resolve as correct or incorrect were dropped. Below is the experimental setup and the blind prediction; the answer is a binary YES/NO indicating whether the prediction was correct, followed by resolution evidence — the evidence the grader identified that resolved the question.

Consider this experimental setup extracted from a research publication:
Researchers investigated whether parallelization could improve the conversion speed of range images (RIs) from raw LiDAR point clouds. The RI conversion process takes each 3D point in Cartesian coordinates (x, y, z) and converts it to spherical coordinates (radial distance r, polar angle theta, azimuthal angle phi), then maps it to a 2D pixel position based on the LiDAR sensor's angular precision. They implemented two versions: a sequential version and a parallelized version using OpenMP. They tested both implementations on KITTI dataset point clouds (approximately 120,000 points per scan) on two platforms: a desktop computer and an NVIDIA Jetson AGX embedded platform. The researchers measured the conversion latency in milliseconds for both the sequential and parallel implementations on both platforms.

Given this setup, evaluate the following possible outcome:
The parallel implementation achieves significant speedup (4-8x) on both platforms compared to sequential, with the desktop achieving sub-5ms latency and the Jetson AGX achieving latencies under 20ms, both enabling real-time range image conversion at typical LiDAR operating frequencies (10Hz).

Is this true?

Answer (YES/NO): NO